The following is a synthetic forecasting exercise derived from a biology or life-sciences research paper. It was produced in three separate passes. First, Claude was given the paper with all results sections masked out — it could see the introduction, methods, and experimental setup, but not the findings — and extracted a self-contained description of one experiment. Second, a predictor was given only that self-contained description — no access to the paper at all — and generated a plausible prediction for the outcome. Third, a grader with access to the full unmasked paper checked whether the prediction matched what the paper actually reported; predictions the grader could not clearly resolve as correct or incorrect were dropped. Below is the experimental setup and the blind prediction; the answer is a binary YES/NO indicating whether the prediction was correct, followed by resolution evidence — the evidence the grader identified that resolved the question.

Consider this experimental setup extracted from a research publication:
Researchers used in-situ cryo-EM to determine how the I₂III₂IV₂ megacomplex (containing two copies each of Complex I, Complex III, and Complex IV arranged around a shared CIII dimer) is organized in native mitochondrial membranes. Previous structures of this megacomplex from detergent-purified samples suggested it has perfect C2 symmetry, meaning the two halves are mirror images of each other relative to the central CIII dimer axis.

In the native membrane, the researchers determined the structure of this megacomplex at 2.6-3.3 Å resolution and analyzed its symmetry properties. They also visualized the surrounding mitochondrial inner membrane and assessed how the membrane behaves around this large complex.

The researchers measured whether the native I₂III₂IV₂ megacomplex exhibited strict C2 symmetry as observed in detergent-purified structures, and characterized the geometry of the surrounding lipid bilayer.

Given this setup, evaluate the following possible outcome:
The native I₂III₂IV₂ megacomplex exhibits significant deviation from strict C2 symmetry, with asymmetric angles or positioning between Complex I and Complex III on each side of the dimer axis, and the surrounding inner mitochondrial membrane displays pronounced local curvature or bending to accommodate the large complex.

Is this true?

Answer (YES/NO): YES